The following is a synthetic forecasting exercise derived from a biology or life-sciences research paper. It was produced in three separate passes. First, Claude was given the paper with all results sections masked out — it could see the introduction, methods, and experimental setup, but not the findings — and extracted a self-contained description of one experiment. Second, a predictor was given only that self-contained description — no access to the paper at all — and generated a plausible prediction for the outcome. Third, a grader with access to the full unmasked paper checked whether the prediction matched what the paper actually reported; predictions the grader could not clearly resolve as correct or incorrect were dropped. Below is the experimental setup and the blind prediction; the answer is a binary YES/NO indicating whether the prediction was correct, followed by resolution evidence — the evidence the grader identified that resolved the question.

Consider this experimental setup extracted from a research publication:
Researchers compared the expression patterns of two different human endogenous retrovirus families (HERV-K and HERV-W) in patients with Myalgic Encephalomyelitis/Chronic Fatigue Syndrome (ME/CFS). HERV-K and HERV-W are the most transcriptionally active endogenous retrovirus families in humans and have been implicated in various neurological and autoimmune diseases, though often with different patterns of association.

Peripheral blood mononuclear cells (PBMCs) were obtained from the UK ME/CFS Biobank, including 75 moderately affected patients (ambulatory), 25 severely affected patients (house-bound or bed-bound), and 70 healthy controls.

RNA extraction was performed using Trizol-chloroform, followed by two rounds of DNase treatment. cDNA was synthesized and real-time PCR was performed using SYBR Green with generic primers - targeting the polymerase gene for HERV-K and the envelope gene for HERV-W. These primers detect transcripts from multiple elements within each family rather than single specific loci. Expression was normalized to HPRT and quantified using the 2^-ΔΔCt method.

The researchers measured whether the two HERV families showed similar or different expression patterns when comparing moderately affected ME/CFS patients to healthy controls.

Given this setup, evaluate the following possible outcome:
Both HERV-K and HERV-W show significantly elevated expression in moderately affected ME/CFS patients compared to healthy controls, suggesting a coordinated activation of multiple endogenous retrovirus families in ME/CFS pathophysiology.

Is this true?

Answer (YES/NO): NO